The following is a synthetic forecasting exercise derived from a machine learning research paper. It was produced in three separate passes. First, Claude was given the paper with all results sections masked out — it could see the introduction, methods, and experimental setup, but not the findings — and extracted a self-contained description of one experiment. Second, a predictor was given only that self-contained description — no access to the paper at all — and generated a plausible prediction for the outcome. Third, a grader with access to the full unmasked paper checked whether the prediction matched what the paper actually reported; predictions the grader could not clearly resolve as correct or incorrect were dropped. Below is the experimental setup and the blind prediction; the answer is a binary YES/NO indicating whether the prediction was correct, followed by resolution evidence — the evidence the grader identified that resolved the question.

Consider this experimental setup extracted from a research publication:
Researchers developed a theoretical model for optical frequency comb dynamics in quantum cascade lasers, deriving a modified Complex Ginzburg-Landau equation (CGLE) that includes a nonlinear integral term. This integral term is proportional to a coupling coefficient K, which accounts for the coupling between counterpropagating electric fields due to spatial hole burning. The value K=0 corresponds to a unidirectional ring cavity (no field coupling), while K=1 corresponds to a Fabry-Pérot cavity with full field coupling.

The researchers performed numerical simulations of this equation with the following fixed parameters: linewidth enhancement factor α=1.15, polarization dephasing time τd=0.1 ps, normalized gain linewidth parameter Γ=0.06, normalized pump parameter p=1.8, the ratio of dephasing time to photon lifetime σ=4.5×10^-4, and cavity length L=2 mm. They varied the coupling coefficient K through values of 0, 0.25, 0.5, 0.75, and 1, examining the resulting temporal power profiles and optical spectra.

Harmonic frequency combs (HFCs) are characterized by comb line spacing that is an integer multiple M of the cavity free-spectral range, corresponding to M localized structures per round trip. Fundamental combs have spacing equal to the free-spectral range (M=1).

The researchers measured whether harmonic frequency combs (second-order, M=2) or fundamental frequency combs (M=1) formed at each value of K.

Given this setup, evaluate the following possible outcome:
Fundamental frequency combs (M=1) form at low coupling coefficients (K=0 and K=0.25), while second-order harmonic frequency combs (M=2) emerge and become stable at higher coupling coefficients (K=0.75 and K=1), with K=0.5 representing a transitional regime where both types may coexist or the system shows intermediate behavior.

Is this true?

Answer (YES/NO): NO